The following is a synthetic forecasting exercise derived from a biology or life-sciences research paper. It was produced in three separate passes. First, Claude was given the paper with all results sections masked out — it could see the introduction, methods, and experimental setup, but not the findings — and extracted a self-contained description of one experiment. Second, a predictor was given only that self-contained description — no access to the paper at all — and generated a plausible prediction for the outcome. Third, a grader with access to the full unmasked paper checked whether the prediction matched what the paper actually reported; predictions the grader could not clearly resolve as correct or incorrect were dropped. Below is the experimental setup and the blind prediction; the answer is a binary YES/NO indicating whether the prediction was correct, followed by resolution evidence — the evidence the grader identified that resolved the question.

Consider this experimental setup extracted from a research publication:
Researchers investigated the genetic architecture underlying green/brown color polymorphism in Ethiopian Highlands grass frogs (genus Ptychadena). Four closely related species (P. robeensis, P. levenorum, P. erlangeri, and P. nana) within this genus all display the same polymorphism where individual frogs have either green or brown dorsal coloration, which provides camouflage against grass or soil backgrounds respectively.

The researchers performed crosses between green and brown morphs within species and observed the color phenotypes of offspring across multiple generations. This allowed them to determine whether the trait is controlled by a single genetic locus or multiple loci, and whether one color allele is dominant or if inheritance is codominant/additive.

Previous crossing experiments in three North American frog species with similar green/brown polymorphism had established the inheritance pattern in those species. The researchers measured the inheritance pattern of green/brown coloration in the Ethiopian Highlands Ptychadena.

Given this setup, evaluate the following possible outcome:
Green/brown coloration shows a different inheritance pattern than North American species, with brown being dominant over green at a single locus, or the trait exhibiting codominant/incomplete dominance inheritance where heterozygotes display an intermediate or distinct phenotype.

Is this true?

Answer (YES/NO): NO